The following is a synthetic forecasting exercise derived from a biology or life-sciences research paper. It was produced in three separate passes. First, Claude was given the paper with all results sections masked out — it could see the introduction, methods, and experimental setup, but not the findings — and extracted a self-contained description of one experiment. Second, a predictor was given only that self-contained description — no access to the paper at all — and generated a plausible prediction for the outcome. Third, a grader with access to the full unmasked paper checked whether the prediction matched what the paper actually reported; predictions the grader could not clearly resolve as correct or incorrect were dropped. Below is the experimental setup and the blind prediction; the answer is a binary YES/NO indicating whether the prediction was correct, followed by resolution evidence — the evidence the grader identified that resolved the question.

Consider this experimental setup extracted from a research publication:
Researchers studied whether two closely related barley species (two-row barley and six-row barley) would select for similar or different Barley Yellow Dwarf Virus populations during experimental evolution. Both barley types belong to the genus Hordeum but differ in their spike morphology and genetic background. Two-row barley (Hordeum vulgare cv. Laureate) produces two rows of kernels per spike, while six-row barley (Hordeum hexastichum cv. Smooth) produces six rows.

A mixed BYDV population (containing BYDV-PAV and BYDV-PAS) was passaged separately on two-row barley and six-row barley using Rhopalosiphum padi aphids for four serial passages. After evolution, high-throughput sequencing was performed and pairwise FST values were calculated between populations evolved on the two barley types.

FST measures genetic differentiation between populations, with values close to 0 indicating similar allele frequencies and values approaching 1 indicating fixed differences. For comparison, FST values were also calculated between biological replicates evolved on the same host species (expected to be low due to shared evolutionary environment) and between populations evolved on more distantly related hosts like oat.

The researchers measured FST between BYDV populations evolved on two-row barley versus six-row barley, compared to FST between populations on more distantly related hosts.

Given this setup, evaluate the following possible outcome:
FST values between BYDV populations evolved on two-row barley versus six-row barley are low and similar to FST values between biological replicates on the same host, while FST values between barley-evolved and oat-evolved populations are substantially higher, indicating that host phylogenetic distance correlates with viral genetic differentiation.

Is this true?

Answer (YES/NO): NO